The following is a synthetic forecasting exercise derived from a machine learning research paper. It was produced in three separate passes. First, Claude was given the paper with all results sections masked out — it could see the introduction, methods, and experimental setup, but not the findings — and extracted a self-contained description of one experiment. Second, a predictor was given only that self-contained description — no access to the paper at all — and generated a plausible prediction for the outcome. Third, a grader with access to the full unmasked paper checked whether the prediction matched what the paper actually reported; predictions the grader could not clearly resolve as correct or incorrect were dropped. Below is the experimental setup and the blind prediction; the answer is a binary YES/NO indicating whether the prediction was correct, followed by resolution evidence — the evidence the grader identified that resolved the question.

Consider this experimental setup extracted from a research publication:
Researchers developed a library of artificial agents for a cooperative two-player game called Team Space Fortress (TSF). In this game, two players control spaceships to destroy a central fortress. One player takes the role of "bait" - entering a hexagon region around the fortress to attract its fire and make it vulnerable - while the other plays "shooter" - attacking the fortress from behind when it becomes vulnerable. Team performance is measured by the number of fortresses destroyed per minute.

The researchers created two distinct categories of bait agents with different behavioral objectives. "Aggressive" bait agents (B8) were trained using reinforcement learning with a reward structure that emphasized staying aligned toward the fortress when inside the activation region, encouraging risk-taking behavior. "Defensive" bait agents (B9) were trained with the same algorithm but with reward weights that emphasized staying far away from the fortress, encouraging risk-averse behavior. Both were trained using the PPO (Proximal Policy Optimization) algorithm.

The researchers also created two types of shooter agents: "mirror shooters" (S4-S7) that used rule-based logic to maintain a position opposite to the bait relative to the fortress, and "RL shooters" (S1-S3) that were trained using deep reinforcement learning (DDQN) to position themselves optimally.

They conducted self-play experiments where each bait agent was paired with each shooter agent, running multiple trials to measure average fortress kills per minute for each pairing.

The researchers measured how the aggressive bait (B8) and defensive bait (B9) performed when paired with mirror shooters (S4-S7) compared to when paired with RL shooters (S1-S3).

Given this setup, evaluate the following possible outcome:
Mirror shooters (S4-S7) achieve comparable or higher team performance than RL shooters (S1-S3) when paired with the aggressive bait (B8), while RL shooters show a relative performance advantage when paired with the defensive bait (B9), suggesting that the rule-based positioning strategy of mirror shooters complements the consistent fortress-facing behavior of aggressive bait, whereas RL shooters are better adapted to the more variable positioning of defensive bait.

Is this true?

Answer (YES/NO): NO